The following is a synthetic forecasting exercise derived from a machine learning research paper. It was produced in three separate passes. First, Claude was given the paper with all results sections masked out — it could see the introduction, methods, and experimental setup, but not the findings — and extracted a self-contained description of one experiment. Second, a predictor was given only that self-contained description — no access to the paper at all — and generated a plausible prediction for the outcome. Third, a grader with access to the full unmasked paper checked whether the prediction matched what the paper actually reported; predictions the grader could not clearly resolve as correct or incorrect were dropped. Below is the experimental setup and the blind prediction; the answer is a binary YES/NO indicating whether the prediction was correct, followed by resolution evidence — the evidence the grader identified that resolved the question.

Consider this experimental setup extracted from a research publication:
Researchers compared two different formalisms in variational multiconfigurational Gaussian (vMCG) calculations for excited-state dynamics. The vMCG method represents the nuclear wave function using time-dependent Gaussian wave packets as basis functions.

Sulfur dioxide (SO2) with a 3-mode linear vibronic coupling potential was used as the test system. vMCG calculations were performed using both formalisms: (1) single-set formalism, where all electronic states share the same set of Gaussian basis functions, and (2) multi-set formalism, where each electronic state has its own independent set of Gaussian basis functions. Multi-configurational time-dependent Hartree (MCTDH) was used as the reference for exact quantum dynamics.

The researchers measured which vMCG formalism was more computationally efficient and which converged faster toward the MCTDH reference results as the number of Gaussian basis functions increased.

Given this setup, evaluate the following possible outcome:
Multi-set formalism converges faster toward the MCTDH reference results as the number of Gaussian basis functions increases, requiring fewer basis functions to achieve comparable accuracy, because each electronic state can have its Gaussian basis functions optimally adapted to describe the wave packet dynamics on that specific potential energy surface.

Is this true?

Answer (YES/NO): NO